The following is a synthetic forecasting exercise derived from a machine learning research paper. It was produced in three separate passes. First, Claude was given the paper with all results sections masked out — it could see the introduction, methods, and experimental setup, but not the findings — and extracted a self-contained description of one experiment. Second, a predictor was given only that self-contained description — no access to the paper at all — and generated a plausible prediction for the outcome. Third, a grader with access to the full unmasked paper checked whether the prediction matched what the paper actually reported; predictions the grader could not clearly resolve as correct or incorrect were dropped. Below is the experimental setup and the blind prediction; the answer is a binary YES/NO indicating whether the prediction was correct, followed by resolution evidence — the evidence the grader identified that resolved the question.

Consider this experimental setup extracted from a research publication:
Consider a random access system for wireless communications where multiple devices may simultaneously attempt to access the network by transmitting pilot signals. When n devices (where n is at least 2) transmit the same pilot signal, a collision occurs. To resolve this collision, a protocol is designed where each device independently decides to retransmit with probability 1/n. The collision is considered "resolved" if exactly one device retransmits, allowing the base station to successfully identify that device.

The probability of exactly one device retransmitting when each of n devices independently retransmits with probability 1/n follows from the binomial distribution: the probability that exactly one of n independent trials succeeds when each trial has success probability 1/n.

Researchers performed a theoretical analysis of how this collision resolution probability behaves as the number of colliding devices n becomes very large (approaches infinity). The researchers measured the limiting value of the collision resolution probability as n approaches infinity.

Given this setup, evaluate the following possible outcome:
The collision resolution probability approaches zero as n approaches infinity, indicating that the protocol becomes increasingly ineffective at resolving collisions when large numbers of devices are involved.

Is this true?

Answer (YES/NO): NO